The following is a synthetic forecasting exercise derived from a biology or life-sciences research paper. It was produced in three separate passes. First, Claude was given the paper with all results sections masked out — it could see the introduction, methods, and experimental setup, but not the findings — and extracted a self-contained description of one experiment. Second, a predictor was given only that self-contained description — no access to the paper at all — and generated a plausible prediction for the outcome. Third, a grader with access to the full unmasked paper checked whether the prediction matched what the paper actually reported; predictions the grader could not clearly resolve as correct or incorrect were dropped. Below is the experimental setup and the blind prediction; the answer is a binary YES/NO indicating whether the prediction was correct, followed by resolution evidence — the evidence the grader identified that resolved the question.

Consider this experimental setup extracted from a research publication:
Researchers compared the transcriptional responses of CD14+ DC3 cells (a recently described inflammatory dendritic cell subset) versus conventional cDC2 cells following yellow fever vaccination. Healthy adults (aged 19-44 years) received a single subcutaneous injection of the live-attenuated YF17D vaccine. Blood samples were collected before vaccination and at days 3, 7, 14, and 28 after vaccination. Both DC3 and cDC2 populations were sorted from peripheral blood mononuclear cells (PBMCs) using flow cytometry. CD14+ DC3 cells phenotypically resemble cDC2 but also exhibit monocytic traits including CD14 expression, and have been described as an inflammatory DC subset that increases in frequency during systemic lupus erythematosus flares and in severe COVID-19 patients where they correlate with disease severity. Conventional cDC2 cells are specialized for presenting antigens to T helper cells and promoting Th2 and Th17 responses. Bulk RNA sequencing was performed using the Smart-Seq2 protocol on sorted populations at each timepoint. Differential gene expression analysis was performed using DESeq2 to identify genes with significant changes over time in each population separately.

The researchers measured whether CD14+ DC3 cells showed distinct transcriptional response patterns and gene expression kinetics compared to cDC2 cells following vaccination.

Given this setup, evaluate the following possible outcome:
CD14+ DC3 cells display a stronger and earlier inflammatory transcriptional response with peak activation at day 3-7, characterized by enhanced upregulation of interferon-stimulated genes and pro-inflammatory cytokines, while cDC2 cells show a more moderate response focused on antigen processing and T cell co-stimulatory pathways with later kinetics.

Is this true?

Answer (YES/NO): NO